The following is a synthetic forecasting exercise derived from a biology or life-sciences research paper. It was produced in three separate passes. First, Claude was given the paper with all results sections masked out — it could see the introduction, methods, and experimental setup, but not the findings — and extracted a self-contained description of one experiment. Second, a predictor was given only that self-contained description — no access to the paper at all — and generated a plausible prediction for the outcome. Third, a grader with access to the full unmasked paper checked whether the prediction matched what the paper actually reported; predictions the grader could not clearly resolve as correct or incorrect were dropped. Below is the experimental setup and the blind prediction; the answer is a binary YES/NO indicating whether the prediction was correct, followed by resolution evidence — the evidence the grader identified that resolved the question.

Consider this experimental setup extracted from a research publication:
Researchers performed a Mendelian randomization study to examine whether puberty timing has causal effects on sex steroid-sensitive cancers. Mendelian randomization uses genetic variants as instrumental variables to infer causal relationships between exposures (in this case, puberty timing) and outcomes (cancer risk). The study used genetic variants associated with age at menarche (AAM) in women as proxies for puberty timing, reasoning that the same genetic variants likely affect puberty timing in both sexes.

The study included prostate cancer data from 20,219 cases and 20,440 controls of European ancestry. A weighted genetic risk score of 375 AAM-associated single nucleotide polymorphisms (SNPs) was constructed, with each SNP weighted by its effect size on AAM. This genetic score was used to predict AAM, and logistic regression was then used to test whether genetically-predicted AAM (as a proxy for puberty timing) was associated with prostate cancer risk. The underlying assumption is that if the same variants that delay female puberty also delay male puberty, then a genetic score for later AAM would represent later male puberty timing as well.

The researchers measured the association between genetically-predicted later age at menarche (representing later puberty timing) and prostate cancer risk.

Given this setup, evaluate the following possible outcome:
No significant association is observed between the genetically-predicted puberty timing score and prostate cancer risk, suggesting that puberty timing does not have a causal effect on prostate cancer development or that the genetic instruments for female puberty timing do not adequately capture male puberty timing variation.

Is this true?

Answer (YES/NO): NO